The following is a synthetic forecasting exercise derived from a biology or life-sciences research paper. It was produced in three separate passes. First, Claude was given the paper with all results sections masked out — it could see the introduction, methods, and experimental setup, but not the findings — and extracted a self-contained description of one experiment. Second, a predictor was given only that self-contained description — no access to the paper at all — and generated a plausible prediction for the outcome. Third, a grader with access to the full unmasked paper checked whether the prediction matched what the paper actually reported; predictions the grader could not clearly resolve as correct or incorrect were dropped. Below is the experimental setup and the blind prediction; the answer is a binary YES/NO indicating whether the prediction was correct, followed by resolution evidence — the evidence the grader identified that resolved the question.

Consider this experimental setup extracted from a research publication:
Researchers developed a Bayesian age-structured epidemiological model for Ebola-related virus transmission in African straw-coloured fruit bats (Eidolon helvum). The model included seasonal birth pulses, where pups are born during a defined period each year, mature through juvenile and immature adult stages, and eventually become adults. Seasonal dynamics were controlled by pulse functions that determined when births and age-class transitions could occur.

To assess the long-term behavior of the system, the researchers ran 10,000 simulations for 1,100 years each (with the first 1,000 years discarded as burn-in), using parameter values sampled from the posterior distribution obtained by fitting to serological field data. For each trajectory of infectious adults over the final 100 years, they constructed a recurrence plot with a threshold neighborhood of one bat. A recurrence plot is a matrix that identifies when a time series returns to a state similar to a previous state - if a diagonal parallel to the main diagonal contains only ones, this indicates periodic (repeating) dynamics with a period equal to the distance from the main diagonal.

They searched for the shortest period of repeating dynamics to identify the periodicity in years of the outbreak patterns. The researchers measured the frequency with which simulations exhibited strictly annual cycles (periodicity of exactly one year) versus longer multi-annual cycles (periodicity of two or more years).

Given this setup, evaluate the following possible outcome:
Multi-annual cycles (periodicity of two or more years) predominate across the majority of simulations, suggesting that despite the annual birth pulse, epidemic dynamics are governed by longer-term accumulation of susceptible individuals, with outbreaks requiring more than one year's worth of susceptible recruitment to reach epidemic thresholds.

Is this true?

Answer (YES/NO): NO